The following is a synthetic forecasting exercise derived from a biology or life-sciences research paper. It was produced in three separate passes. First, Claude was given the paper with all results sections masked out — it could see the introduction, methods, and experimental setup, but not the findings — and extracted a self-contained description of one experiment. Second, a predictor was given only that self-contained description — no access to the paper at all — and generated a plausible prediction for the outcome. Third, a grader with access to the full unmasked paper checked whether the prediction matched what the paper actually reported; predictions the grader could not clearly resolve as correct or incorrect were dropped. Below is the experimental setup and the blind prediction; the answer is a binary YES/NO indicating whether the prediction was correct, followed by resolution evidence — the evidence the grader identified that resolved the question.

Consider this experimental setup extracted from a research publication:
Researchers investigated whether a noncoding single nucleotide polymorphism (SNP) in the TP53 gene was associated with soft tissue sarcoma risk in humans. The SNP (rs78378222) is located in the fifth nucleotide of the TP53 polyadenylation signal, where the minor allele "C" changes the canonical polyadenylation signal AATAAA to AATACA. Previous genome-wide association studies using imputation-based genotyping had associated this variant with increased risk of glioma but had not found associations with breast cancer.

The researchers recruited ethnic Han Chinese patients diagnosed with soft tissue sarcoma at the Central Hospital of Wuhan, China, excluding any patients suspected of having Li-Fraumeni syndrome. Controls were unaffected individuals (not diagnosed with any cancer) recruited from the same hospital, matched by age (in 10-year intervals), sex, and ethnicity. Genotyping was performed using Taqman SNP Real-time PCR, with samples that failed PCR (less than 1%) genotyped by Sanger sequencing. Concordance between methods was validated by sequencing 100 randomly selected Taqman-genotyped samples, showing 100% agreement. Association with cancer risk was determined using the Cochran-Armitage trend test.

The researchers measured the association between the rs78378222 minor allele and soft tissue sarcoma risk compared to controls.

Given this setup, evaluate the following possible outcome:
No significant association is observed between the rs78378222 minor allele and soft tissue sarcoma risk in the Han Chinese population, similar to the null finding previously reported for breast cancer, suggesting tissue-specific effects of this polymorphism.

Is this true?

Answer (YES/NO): NO